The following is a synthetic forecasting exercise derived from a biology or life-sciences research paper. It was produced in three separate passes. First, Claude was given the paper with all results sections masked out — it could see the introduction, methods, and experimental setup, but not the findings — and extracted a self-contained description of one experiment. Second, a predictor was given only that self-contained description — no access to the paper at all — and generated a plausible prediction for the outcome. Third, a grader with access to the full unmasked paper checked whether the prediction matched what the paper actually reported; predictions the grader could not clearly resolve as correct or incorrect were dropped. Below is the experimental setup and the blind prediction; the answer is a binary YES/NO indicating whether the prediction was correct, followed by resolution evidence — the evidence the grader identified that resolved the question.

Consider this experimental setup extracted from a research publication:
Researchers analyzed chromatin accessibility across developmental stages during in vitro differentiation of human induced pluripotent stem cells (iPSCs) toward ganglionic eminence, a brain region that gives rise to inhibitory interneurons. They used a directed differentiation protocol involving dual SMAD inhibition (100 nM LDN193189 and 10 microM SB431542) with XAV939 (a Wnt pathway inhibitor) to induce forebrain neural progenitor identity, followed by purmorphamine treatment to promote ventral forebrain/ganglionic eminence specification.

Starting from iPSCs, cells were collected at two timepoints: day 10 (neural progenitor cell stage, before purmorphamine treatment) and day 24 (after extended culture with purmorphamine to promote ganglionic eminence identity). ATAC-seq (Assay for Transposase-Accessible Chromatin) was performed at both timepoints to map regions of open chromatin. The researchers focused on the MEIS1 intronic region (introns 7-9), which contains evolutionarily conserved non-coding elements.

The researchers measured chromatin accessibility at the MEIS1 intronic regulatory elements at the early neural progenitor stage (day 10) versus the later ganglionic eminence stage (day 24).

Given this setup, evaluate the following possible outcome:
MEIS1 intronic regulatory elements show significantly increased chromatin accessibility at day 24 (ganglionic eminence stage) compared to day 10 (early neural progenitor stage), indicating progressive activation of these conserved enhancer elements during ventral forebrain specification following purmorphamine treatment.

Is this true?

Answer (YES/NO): NO